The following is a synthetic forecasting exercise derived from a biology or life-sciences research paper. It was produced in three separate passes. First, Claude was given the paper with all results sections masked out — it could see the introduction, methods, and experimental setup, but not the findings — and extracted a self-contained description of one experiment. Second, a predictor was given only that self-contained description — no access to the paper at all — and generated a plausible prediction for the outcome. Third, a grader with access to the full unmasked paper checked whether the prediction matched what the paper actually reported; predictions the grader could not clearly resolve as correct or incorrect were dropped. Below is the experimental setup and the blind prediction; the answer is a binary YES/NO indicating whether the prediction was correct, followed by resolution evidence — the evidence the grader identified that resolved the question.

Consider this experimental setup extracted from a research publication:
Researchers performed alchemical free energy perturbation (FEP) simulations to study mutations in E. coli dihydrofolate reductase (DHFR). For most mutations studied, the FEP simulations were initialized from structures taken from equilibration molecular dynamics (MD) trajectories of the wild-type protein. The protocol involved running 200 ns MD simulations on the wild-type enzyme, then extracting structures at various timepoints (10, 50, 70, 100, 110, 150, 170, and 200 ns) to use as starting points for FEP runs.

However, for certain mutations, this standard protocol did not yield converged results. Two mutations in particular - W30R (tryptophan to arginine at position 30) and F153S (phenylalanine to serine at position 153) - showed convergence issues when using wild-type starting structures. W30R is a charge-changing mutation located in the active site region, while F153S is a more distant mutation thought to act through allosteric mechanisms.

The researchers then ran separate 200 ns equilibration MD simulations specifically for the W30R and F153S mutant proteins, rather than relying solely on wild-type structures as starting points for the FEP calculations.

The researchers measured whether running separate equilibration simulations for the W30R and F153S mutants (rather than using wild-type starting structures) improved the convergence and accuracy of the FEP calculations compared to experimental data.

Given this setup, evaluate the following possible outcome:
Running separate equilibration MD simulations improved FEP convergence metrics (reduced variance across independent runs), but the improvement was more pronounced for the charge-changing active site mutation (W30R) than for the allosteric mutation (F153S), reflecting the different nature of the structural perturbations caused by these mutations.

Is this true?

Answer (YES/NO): YES